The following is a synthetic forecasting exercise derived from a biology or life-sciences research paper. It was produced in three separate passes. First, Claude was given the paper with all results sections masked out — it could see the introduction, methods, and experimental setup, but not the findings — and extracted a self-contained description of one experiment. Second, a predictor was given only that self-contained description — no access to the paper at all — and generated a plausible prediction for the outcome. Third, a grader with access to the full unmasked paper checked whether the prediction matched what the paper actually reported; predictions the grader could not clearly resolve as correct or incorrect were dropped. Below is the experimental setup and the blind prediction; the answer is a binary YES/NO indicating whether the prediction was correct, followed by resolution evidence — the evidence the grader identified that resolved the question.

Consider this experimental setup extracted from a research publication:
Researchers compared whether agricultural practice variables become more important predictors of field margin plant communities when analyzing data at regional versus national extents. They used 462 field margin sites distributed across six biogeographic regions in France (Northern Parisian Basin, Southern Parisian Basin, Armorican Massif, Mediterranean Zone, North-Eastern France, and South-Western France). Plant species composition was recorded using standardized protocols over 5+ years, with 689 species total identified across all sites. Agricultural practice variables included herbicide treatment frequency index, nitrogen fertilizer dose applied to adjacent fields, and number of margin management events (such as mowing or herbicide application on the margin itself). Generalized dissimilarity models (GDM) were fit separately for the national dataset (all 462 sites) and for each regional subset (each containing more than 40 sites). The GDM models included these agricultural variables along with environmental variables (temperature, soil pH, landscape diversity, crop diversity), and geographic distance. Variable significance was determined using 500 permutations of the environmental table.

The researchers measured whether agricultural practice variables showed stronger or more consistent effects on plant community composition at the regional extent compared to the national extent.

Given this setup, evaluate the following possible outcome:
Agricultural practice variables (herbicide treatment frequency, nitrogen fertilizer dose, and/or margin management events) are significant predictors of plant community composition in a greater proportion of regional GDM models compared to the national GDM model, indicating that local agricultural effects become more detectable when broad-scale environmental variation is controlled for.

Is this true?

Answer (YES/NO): YES